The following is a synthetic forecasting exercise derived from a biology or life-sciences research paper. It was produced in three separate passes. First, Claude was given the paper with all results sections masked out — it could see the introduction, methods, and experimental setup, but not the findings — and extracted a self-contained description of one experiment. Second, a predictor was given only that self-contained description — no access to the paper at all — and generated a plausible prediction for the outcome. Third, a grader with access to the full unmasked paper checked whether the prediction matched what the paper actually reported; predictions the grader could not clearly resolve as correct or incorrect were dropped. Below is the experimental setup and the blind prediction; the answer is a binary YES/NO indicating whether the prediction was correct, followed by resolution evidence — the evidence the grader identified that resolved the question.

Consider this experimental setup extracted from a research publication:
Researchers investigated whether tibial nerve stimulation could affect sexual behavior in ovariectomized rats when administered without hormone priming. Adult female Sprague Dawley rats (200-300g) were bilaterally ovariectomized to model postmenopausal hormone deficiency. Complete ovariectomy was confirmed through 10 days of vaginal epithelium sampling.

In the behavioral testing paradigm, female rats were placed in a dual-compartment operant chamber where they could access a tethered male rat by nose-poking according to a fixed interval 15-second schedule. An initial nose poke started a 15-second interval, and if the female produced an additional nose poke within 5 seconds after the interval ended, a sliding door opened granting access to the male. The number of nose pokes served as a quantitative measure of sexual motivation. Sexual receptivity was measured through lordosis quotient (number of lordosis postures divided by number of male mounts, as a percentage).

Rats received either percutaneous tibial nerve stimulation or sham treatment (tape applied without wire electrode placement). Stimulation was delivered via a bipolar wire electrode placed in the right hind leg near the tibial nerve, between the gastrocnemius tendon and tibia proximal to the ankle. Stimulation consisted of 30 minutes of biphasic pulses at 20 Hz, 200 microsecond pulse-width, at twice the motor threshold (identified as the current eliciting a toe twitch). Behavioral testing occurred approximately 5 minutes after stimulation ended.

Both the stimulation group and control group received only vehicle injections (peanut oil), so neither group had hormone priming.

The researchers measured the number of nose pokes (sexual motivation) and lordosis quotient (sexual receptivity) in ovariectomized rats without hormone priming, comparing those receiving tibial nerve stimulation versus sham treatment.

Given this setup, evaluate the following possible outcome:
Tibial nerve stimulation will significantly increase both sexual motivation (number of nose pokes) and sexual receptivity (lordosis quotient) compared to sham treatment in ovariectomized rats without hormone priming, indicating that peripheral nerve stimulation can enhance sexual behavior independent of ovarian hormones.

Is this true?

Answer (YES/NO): NO